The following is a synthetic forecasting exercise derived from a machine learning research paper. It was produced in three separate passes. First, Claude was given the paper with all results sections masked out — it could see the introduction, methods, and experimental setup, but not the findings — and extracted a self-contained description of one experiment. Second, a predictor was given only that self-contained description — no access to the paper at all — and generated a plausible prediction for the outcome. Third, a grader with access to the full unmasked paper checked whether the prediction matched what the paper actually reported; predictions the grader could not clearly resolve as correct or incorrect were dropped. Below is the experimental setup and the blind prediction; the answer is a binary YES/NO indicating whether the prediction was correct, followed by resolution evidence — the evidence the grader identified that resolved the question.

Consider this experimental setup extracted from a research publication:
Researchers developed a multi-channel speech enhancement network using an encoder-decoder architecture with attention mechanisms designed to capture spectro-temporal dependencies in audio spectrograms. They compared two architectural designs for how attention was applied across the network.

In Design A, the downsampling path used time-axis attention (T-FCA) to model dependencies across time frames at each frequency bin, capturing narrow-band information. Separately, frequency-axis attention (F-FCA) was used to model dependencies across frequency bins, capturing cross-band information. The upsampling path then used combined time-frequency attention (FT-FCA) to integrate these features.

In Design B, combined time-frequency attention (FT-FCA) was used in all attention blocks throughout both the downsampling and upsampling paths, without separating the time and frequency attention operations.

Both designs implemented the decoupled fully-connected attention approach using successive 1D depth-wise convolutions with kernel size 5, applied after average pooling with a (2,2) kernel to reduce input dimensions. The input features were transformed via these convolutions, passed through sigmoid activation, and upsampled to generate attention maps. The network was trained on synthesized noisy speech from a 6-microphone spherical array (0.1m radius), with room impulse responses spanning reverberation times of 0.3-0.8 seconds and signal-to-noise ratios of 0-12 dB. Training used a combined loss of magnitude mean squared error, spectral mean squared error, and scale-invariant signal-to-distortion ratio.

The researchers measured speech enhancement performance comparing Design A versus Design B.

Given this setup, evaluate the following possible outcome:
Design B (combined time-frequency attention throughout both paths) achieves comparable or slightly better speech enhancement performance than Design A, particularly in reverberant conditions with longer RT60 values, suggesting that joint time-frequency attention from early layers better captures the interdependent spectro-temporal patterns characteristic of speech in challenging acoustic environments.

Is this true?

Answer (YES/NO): NO